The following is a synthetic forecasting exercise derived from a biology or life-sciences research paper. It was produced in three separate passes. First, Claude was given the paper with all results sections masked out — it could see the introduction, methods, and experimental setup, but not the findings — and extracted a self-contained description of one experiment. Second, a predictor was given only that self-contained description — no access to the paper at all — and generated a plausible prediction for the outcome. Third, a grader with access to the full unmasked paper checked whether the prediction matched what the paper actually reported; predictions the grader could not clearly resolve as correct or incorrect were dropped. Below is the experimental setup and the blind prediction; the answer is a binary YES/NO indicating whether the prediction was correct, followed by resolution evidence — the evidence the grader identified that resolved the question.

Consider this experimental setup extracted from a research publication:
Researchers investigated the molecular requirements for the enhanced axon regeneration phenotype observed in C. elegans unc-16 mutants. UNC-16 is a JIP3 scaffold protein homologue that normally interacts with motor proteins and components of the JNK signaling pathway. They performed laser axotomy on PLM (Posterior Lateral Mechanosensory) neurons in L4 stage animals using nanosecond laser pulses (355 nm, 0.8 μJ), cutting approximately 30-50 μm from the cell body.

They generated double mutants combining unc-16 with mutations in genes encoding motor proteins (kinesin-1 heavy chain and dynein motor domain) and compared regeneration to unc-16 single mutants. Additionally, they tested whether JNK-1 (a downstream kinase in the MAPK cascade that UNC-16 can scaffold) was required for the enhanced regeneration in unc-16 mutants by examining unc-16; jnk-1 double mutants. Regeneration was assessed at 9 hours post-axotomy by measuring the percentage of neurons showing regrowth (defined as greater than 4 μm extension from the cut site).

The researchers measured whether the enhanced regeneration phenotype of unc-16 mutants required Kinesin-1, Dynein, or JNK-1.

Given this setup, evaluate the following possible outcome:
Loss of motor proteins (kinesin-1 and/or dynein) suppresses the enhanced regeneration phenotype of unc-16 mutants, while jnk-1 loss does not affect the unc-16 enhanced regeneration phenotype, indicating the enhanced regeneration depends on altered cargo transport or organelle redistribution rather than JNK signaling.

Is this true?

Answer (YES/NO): NO